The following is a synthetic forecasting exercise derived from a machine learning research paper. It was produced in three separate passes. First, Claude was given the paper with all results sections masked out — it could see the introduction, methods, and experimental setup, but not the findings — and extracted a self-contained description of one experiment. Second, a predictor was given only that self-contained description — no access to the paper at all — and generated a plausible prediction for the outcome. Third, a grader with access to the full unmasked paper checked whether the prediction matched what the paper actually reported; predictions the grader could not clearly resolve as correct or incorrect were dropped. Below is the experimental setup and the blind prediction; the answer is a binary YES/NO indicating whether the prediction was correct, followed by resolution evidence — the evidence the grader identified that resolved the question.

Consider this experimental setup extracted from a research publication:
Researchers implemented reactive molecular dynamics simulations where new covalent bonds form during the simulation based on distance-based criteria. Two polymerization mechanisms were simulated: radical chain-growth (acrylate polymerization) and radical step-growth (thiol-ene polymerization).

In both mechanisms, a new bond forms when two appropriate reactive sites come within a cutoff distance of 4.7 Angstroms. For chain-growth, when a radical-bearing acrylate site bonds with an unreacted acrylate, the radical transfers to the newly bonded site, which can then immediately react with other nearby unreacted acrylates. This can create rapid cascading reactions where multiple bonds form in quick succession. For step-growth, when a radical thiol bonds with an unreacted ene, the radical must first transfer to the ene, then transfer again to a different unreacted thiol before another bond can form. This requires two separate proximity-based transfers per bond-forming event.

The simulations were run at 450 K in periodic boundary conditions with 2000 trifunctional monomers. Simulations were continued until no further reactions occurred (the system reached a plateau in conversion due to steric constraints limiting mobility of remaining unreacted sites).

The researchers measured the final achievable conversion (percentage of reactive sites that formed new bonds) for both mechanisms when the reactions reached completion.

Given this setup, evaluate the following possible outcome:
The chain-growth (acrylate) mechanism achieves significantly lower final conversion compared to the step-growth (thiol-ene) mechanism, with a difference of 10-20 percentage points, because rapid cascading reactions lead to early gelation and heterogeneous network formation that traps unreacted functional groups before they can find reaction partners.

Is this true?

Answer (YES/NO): YES